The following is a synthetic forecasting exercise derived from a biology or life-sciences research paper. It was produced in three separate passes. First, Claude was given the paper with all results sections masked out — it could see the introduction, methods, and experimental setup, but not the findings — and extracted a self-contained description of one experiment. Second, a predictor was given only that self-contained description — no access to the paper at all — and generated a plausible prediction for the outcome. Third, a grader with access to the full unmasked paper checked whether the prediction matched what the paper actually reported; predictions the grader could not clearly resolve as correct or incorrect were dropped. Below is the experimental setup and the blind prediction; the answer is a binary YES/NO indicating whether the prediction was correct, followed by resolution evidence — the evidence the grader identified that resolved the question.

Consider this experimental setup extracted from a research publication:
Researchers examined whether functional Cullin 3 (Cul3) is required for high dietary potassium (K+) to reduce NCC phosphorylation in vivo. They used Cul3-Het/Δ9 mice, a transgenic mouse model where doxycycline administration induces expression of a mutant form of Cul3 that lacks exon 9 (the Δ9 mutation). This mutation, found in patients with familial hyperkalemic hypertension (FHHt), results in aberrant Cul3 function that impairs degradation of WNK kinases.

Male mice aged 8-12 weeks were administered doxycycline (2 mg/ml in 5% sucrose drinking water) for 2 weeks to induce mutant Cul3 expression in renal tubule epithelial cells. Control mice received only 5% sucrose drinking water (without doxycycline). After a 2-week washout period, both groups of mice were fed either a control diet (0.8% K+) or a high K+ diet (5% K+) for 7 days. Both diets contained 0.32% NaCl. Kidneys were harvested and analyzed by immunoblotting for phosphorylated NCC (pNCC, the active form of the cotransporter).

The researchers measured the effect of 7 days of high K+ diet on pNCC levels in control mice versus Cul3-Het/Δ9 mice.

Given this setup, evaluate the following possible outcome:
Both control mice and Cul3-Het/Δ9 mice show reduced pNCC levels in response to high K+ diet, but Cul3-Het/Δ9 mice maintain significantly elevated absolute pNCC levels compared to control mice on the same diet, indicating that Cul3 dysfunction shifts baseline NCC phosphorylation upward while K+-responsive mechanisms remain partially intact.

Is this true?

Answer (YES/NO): YES